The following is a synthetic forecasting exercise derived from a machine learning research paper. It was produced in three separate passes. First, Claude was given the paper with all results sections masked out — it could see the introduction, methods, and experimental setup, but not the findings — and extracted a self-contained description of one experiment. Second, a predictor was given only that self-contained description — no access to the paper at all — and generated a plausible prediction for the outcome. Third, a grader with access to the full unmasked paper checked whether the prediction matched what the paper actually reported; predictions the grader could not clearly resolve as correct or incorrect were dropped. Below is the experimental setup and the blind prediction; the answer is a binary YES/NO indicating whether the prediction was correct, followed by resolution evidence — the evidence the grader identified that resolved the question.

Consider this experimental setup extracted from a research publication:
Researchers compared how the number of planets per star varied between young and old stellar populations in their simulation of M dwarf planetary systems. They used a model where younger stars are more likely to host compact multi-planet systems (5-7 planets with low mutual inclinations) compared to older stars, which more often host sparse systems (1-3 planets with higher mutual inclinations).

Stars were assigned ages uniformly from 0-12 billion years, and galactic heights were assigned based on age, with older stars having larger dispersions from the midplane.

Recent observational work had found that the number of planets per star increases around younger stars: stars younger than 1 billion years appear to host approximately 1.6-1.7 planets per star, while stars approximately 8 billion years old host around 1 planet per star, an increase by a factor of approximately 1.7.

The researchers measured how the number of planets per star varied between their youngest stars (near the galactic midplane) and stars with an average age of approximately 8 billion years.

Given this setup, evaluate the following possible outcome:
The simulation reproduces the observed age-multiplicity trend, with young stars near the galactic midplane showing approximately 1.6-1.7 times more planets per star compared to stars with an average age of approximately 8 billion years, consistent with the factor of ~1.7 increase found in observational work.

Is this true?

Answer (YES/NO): NO